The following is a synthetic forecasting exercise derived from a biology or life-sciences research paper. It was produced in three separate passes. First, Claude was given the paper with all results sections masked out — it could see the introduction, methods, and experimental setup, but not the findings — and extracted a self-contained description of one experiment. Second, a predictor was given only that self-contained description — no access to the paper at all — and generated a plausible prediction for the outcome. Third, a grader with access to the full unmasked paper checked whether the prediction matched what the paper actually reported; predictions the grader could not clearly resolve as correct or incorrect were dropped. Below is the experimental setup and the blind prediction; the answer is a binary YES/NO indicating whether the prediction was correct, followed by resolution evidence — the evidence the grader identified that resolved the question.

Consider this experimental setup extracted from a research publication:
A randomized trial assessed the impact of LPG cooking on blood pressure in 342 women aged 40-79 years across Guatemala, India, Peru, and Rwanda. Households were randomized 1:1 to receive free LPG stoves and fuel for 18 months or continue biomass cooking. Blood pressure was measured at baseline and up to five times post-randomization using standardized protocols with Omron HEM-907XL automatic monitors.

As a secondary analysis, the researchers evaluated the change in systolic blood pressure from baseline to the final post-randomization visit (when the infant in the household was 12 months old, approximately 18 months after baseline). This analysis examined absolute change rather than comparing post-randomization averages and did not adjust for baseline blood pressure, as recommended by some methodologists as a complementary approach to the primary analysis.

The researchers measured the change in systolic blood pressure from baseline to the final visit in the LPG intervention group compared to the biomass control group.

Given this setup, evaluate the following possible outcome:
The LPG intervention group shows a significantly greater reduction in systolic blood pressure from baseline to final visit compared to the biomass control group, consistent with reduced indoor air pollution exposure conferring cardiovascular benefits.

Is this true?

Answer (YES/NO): NO